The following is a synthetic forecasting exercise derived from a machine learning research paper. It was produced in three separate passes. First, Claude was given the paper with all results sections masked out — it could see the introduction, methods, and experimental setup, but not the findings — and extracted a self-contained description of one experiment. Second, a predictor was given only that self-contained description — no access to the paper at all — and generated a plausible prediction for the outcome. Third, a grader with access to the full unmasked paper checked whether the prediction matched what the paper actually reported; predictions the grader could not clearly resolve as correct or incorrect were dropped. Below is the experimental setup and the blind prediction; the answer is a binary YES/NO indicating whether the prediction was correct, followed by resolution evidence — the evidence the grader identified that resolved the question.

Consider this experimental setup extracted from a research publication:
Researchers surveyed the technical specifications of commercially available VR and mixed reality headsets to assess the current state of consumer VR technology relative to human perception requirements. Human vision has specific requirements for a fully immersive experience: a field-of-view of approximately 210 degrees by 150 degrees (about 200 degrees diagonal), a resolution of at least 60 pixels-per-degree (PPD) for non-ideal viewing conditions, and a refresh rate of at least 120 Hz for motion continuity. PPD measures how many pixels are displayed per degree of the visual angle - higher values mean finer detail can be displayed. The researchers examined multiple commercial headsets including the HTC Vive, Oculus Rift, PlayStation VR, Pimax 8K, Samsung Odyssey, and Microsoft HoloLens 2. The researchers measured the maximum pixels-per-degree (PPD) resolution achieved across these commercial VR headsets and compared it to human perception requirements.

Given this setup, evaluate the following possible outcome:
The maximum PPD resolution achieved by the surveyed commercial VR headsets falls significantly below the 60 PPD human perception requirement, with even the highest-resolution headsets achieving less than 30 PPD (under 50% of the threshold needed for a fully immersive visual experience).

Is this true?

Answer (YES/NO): YES